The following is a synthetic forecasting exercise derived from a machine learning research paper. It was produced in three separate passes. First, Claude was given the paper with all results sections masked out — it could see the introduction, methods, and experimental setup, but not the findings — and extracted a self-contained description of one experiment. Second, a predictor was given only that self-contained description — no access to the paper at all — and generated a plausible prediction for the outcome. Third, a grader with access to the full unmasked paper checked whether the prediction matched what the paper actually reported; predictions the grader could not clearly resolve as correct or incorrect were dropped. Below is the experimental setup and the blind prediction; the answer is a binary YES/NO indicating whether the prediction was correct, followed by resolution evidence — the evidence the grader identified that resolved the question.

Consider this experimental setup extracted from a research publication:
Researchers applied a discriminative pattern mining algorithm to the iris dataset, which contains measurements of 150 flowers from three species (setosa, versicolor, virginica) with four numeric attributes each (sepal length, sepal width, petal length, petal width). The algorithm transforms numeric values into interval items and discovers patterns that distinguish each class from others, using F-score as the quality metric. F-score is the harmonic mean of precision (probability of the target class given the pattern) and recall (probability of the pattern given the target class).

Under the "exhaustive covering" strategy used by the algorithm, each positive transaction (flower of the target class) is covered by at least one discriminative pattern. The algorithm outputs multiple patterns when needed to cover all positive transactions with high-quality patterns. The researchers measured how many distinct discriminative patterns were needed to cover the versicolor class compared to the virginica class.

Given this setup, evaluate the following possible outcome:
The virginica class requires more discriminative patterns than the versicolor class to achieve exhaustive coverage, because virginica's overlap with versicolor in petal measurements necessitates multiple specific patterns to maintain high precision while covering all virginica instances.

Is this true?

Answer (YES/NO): NO